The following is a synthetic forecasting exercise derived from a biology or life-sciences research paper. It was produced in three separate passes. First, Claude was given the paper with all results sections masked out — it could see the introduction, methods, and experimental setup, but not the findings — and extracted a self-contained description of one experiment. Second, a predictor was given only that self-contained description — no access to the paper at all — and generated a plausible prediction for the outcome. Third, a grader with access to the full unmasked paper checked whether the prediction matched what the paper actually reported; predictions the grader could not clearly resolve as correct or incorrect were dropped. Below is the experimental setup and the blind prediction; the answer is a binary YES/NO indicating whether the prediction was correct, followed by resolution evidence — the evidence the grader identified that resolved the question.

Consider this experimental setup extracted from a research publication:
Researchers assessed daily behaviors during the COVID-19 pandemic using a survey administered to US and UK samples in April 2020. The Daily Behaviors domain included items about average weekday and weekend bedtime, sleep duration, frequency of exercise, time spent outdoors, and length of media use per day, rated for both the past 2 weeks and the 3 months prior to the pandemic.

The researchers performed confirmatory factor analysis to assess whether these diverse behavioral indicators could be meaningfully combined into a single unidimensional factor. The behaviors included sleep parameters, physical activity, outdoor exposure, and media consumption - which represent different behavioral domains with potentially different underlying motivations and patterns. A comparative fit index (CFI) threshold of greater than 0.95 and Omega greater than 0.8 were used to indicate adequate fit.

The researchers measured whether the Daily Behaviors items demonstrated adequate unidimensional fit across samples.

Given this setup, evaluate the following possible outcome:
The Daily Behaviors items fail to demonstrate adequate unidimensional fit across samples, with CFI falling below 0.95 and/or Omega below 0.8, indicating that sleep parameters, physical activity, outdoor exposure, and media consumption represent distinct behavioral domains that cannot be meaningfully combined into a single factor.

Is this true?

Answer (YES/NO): YES